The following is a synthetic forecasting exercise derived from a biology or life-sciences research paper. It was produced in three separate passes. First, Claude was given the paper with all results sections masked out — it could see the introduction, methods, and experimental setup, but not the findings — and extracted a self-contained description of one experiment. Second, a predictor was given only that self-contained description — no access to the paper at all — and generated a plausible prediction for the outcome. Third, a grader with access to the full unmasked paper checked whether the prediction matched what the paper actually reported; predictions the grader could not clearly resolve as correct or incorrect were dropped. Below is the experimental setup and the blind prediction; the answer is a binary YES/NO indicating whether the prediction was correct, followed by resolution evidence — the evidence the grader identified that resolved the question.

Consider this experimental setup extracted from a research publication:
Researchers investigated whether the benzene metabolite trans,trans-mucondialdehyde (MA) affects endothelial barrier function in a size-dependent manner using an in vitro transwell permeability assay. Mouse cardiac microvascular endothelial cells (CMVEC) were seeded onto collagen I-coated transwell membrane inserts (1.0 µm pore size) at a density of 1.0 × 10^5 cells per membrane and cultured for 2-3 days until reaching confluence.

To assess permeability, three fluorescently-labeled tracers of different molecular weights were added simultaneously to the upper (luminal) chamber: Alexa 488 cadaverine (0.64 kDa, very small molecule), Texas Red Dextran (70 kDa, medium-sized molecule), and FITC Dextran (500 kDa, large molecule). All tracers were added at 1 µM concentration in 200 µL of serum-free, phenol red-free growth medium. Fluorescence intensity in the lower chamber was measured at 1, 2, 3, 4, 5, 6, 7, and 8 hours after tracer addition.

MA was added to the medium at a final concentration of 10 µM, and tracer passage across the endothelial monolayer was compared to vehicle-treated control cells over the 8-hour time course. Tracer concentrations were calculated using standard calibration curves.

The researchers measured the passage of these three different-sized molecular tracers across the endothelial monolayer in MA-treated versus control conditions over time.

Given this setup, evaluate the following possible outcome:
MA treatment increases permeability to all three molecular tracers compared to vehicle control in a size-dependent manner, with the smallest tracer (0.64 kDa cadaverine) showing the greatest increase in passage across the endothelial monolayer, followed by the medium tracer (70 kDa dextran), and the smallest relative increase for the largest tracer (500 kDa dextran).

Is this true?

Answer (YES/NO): NO